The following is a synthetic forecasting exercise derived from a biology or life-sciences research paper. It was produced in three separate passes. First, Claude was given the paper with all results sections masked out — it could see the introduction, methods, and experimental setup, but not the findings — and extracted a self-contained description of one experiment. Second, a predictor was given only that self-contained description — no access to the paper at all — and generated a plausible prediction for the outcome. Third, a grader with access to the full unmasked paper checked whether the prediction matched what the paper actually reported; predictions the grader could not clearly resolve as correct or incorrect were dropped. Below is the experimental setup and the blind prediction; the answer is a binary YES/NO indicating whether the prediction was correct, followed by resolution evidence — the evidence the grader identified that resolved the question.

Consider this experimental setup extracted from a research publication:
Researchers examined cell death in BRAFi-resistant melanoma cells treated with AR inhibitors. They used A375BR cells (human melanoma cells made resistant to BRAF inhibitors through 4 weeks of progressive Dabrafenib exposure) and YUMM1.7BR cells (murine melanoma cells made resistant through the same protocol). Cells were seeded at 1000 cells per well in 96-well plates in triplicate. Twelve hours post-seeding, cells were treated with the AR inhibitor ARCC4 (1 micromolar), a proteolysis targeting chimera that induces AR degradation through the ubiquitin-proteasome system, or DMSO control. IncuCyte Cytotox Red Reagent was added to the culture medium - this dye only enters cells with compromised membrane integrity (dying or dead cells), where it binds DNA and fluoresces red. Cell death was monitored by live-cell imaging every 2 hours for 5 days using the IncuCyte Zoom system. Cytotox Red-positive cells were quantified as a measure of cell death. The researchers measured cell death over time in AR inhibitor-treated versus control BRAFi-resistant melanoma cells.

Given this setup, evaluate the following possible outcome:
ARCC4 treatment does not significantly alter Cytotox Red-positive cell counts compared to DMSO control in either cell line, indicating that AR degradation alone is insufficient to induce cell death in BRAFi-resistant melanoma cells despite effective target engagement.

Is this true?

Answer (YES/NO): NO